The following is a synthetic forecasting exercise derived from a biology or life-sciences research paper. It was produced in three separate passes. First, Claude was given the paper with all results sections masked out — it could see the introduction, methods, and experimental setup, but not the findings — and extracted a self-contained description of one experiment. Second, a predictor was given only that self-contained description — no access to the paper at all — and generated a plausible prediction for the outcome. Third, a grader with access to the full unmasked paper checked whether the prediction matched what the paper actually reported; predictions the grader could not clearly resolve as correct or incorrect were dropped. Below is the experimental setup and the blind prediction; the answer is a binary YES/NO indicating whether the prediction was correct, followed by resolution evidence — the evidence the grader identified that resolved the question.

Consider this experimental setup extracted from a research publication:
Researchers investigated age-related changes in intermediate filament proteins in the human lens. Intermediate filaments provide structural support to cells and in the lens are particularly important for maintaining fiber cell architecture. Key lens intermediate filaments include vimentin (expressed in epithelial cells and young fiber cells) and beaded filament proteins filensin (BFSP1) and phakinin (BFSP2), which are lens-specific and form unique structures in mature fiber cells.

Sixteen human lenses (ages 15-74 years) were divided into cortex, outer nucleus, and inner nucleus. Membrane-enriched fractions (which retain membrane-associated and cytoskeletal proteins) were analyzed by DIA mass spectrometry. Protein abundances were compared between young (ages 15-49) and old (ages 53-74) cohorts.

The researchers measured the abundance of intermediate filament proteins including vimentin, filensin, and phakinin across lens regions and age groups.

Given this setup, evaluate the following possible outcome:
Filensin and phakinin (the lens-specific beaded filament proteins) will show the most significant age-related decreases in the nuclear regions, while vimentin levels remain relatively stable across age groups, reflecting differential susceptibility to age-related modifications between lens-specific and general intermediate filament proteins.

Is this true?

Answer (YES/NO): NO